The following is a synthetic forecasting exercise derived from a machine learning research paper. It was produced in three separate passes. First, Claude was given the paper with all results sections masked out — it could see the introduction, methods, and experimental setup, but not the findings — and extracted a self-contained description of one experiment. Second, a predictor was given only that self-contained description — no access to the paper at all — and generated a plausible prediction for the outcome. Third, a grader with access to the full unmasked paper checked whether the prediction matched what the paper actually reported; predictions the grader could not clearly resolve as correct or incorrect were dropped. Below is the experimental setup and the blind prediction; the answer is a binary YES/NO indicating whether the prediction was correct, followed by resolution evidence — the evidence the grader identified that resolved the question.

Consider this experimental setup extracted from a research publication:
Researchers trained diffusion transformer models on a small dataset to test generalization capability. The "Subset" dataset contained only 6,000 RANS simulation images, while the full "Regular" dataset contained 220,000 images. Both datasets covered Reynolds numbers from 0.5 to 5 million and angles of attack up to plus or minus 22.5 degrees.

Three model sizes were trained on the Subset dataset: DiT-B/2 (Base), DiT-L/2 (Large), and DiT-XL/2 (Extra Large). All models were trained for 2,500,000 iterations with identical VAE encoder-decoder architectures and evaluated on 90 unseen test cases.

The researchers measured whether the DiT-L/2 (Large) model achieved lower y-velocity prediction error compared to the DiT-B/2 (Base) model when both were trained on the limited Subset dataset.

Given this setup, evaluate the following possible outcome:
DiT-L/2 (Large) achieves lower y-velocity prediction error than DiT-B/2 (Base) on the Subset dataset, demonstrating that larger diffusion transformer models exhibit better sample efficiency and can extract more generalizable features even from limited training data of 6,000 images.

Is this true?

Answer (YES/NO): NO